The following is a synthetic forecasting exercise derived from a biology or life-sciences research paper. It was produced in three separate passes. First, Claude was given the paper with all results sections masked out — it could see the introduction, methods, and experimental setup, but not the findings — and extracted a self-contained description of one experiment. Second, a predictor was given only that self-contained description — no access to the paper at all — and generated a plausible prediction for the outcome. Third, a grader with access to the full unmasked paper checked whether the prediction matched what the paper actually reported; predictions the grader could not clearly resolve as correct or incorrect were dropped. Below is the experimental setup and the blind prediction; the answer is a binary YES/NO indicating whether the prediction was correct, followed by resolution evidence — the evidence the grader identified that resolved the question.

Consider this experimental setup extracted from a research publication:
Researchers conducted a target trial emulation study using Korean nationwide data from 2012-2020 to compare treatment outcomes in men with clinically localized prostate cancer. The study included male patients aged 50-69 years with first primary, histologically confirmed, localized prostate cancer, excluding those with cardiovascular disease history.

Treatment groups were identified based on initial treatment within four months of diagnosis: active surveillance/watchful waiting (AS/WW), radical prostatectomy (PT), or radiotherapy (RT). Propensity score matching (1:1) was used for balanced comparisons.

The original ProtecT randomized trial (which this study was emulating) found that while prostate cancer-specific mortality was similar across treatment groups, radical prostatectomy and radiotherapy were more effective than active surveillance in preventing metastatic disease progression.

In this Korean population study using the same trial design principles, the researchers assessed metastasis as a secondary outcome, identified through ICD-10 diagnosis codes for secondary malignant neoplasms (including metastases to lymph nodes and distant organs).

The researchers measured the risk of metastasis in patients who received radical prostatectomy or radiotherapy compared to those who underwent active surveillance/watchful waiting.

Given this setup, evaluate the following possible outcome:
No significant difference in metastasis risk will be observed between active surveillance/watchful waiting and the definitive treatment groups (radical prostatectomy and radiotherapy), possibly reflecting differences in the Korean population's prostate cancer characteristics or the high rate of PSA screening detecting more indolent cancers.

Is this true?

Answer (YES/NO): YES